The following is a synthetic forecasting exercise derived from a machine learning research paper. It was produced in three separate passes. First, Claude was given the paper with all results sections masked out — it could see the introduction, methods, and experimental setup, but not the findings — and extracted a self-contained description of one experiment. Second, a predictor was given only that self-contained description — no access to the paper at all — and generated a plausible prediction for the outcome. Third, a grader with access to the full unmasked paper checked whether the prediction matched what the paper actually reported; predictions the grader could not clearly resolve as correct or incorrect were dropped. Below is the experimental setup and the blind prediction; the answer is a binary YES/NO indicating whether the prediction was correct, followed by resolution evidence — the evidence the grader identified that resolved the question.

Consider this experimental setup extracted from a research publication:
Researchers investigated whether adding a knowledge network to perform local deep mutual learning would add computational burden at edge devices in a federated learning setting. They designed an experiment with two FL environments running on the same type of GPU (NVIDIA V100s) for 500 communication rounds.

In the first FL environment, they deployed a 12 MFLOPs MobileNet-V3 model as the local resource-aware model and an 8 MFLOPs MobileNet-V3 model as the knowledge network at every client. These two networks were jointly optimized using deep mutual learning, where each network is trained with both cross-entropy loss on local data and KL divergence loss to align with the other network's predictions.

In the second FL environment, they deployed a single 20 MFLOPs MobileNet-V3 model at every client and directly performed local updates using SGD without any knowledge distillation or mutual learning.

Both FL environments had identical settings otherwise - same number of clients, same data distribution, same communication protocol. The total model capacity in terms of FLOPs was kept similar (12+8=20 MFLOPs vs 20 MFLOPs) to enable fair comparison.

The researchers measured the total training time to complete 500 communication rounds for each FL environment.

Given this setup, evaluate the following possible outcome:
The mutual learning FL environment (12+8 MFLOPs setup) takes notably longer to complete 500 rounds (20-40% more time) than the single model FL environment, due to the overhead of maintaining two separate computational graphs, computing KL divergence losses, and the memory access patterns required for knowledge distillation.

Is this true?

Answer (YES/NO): NO